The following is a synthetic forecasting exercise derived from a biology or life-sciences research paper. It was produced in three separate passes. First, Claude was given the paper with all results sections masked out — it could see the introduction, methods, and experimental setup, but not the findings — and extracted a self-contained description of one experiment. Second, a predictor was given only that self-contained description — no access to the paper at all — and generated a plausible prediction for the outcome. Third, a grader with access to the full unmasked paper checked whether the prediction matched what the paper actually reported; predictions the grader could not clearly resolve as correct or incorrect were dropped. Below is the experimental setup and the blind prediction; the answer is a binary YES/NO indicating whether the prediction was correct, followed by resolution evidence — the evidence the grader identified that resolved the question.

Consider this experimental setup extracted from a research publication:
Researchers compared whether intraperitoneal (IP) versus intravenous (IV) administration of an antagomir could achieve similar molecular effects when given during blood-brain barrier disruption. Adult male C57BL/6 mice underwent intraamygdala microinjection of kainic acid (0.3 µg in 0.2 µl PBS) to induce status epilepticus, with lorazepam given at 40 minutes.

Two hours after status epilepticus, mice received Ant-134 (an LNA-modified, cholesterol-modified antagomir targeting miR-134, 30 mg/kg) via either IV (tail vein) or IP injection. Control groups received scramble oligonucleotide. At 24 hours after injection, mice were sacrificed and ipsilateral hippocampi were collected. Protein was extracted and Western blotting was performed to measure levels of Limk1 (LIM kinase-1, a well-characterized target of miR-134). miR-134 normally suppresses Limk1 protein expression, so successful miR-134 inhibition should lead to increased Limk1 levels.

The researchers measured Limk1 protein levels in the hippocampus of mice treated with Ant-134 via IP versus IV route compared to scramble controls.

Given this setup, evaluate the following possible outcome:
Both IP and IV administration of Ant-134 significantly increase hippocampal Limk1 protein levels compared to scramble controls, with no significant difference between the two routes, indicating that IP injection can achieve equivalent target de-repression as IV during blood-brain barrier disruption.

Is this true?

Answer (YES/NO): NO